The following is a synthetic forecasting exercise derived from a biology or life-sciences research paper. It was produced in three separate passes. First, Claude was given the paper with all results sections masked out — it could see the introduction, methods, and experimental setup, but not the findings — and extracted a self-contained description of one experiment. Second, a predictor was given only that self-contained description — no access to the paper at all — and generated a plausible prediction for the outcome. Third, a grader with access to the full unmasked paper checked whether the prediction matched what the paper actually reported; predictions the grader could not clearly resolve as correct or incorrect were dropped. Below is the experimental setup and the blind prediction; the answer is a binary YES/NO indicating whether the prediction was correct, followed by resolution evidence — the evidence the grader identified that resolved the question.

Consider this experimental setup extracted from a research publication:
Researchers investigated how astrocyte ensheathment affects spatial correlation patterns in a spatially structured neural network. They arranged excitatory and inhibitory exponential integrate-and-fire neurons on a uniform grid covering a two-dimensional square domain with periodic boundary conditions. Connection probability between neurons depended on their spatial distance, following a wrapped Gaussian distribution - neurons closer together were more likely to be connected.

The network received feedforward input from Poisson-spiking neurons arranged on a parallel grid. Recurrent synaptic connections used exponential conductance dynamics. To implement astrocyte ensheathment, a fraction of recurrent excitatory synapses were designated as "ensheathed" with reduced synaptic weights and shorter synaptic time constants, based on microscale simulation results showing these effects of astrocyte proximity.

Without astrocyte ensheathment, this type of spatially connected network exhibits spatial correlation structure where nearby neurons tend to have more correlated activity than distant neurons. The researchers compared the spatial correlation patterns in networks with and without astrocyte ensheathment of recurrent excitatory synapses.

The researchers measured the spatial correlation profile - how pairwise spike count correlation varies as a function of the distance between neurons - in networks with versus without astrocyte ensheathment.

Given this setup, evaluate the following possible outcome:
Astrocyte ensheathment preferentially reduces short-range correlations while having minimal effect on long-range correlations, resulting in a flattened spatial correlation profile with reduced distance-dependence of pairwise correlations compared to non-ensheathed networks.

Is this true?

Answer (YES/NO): NO